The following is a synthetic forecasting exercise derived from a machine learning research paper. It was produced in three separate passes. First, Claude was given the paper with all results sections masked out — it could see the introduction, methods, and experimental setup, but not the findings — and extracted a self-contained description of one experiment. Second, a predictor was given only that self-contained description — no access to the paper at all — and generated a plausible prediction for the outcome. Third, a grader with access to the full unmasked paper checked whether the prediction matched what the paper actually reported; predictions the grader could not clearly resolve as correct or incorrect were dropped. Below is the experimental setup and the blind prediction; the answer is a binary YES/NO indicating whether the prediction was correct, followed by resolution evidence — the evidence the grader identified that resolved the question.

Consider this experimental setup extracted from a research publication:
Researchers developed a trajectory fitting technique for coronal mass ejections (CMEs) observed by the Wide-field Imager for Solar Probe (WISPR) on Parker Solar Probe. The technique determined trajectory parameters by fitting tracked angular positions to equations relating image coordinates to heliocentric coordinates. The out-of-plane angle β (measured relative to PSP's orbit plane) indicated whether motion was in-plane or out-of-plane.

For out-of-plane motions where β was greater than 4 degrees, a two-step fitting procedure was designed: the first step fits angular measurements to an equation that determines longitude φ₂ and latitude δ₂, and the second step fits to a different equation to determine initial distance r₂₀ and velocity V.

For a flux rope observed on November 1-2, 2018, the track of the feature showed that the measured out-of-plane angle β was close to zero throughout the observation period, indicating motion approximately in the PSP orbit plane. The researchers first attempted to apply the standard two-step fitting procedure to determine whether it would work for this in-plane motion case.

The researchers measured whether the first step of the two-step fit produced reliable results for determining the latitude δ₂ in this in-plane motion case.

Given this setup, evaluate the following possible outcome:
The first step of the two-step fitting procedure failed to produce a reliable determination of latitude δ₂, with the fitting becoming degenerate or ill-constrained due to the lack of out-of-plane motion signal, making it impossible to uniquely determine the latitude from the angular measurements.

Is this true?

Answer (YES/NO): NO